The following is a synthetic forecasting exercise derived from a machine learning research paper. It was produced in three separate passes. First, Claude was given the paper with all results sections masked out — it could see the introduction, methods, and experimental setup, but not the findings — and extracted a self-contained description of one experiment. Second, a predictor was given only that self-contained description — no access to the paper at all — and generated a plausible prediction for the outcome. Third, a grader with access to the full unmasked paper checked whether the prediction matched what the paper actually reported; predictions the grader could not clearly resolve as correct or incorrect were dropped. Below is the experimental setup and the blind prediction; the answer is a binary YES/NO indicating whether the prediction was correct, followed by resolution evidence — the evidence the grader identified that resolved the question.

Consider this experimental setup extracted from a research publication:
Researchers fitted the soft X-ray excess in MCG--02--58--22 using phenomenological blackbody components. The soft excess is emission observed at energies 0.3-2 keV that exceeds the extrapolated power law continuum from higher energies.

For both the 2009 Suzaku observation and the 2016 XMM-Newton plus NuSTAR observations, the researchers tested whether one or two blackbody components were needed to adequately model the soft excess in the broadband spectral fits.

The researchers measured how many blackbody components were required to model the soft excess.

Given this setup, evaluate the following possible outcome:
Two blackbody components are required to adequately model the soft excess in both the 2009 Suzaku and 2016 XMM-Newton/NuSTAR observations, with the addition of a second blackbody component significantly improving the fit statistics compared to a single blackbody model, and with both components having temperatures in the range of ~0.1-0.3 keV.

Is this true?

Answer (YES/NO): NO